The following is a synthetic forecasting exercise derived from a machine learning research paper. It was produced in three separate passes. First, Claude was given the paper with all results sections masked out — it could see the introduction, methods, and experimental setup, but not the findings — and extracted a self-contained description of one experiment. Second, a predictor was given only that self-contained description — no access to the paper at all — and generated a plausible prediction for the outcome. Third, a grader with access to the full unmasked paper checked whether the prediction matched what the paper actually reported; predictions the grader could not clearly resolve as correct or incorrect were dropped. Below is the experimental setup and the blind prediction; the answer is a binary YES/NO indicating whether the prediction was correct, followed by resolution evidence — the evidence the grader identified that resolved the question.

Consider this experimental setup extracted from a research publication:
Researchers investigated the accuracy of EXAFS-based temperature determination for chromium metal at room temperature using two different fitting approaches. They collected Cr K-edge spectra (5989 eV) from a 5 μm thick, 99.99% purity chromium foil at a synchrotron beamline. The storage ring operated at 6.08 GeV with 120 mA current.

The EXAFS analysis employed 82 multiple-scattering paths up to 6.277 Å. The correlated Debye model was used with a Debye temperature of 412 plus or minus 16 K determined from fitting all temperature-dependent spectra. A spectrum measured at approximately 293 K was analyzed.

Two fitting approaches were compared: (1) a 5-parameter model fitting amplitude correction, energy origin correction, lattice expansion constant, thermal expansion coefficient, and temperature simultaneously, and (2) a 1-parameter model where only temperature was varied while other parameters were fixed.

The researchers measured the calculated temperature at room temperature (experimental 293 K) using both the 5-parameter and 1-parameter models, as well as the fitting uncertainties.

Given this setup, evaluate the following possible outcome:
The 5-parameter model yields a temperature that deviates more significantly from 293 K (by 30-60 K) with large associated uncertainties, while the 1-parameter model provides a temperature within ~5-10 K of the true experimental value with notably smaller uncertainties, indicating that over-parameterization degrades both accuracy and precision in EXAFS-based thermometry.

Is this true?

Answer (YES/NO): NO